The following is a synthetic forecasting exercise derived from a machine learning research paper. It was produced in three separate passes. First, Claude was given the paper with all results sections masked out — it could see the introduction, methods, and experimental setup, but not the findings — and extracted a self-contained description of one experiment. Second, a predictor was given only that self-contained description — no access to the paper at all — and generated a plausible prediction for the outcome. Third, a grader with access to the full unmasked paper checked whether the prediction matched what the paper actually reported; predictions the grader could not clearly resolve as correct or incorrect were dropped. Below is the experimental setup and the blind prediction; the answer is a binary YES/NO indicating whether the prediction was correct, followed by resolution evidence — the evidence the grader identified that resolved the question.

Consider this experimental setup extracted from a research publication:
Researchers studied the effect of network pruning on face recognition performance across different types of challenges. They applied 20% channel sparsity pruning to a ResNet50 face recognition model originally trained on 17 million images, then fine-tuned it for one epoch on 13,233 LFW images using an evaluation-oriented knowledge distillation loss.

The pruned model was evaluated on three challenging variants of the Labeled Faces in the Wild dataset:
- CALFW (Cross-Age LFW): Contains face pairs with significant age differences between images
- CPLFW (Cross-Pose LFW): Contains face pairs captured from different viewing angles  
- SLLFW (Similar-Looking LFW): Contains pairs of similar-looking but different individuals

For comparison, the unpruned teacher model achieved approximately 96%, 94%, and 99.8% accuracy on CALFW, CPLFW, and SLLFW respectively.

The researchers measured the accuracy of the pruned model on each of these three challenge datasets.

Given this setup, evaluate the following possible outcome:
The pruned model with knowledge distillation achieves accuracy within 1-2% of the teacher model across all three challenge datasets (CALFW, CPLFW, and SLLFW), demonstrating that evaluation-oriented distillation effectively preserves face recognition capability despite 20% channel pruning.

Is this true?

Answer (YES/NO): NO